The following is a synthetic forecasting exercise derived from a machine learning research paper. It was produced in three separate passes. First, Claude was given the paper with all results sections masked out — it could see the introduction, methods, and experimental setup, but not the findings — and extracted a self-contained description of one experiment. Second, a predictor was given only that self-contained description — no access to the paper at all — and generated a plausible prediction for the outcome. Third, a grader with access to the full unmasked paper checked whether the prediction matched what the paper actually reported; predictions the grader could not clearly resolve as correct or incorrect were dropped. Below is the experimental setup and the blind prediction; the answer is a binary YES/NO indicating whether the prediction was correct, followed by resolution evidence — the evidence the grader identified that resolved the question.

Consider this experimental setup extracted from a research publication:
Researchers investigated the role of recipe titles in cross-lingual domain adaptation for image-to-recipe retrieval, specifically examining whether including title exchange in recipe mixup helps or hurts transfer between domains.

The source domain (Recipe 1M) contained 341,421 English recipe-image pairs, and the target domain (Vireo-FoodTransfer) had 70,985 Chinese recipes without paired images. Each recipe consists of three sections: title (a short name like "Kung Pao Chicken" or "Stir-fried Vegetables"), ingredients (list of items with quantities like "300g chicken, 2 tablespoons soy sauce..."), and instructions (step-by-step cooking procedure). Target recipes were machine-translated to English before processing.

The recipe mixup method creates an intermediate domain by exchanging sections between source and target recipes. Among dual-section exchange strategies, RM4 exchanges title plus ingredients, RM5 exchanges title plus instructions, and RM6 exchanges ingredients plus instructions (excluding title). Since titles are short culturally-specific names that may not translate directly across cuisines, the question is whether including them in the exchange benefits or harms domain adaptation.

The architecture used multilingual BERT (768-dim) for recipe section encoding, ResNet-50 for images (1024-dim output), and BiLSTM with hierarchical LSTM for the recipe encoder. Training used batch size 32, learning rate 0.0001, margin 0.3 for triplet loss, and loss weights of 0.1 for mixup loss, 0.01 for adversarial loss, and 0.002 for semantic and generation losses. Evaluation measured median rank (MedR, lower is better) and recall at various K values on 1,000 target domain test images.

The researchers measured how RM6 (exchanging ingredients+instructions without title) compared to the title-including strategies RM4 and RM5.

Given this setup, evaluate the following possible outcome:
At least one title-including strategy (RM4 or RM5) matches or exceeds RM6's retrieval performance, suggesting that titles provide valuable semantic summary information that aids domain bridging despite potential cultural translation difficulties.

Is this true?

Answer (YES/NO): YES